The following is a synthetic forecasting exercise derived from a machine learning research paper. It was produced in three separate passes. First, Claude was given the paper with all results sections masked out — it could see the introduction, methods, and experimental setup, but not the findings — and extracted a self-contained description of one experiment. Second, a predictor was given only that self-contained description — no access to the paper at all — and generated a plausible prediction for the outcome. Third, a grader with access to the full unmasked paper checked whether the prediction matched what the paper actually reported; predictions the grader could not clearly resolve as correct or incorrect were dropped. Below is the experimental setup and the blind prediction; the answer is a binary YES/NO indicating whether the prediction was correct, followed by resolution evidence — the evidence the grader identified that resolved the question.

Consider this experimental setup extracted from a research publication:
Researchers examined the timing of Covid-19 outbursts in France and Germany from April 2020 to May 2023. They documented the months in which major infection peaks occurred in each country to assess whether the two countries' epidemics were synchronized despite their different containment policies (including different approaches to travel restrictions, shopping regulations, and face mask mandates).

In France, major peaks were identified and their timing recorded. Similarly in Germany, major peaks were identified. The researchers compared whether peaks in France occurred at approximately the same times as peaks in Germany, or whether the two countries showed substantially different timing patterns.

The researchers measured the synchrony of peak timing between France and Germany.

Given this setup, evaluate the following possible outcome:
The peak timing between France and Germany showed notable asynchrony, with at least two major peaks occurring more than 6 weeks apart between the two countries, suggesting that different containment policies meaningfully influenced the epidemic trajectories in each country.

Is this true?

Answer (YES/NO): NO